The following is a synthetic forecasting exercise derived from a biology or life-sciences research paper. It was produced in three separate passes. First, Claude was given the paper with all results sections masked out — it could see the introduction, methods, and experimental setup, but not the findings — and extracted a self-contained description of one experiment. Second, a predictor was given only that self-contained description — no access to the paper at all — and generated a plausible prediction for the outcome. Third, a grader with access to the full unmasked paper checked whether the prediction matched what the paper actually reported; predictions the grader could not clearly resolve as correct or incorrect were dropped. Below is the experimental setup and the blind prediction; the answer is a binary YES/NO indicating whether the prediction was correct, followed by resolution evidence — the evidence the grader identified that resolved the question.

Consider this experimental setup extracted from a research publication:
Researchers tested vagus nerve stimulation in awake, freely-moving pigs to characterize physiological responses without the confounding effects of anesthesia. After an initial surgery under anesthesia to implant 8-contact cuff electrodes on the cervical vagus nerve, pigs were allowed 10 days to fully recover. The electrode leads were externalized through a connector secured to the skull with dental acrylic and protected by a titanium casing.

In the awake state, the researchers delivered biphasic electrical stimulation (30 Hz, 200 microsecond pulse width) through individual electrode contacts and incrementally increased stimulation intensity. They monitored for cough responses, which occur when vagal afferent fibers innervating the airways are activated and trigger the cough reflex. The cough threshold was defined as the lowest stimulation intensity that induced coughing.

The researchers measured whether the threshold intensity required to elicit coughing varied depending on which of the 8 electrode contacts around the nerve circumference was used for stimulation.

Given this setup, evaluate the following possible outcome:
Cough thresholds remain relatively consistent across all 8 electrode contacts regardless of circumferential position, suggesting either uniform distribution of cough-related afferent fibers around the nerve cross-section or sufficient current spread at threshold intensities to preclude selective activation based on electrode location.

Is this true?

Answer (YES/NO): NO